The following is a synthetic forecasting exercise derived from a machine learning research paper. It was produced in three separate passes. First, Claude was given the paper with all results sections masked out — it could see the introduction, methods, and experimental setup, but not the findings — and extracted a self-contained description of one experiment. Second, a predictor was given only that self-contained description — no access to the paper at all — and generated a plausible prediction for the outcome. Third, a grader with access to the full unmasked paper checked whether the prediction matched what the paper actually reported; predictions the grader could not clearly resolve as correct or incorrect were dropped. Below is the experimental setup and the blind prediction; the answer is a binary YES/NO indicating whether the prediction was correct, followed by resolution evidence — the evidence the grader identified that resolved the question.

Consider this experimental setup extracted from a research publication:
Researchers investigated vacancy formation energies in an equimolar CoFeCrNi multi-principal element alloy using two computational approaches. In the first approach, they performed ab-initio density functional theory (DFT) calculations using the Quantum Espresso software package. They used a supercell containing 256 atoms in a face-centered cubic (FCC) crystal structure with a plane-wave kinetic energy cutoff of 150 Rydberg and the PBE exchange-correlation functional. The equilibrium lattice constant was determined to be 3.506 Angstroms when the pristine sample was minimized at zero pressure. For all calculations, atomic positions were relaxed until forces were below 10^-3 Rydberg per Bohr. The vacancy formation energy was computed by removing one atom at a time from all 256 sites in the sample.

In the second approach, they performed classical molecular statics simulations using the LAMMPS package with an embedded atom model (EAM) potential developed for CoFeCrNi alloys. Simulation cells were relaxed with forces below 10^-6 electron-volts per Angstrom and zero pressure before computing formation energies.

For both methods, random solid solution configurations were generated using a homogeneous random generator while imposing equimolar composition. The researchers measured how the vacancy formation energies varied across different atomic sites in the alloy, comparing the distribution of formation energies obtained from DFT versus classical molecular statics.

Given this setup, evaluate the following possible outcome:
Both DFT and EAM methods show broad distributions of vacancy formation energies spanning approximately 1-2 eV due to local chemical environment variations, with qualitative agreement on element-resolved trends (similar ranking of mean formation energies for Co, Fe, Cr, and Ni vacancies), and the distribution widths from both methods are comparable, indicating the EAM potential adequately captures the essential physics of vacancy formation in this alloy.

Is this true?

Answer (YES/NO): NO